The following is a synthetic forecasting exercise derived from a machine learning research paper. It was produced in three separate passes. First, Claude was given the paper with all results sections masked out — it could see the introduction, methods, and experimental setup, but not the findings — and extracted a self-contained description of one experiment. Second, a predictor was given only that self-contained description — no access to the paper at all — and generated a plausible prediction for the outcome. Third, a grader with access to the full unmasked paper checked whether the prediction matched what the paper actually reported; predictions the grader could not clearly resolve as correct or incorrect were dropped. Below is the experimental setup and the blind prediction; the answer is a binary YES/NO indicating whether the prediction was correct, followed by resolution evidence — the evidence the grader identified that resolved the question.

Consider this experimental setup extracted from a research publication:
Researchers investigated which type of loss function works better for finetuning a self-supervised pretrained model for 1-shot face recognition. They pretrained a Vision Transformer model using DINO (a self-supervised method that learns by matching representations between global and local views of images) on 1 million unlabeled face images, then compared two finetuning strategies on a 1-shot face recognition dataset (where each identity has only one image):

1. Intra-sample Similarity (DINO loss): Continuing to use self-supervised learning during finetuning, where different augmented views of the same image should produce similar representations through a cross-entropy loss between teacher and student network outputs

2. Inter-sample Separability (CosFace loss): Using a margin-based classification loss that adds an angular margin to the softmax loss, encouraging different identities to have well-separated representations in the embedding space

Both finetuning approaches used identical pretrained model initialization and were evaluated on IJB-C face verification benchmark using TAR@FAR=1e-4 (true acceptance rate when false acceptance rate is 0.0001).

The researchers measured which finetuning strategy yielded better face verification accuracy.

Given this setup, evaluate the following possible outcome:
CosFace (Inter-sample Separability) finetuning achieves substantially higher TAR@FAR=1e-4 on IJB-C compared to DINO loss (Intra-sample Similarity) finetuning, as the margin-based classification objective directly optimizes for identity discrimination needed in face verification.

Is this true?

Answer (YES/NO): YES